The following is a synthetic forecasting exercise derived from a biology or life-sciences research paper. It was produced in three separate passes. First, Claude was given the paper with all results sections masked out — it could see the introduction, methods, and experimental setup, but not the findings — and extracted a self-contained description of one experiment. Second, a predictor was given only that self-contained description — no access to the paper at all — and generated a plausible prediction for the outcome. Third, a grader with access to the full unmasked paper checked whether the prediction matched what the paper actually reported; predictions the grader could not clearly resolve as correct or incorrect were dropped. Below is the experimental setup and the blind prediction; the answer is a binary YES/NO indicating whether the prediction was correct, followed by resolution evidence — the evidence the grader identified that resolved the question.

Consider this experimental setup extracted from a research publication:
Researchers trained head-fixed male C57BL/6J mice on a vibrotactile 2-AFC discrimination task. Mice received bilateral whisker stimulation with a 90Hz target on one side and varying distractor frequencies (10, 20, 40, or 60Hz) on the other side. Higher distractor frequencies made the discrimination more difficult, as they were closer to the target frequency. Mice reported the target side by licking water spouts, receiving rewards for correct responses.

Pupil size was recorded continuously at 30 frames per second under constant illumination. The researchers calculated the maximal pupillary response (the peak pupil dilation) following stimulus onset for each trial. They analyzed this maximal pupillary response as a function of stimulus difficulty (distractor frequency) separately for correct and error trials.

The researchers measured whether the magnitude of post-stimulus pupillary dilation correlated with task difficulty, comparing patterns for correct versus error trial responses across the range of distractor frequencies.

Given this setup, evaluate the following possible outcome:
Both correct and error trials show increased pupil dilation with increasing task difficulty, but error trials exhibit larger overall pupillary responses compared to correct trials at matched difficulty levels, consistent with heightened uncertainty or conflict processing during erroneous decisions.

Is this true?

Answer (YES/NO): NO